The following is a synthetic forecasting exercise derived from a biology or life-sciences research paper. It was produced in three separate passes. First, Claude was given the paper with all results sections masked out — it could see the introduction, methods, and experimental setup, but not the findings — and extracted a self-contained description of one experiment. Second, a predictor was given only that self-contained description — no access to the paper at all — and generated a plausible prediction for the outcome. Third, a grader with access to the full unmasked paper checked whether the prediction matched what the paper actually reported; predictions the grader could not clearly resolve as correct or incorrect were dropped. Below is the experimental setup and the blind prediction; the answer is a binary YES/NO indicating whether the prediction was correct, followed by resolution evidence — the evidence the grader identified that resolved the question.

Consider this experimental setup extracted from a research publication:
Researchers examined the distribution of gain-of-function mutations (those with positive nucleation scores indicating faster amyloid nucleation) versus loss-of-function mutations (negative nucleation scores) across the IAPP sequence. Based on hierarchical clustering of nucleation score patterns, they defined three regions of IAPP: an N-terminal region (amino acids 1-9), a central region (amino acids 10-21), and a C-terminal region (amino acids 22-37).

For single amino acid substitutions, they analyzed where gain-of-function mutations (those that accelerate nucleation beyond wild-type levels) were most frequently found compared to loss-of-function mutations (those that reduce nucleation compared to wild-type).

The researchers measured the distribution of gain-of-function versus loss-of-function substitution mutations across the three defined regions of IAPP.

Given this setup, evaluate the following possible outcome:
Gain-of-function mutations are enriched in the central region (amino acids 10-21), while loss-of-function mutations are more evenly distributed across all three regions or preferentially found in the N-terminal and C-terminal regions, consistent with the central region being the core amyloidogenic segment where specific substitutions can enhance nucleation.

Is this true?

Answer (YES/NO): NO